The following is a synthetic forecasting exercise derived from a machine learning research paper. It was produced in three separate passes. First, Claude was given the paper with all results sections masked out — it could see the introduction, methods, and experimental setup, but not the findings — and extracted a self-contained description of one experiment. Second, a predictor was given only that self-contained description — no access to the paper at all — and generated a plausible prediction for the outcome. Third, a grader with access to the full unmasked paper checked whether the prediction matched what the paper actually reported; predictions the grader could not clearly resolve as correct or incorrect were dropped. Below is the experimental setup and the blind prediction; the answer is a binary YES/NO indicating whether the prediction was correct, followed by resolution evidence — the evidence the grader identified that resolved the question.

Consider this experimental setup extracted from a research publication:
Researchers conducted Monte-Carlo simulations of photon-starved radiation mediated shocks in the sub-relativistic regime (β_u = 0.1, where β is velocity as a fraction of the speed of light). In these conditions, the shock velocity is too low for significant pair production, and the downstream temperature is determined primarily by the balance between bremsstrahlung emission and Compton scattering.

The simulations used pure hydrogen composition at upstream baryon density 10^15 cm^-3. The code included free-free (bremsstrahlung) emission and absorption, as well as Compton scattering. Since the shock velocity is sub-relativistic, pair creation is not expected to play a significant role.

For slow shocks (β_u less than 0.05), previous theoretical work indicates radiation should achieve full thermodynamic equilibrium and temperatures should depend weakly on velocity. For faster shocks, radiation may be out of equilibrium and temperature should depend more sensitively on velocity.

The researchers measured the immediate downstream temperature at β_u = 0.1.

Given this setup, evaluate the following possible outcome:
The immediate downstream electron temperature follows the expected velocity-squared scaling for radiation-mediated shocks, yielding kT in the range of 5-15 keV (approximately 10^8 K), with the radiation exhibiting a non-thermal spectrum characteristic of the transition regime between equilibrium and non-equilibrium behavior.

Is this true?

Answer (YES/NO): NO